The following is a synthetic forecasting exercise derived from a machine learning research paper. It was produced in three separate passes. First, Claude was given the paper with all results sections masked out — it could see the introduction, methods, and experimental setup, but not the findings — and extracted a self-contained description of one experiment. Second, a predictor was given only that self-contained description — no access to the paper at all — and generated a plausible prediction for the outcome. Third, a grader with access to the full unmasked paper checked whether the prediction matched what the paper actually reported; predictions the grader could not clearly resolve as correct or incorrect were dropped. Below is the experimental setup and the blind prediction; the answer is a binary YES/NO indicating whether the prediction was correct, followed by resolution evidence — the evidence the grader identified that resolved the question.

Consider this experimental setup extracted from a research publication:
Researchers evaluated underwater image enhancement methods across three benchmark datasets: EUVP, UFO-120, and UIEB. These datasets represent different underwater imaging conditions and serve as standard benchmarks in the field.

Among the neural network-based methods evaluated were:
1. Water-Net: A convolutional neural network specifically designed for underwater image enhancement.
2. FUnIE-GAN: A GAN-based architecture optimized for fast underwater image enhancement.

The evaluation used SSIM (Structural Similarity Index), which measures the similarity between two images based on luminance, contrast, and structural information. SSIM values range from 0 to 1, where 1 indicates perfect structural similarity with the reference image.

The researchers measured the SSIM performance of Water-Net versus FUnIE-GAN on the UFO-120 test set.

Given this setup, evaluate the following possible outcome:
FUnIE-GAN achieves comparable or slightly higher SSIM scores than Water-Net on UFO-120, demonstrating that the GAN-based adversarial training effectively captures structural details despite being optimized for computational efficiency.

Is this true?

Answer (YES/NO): NO